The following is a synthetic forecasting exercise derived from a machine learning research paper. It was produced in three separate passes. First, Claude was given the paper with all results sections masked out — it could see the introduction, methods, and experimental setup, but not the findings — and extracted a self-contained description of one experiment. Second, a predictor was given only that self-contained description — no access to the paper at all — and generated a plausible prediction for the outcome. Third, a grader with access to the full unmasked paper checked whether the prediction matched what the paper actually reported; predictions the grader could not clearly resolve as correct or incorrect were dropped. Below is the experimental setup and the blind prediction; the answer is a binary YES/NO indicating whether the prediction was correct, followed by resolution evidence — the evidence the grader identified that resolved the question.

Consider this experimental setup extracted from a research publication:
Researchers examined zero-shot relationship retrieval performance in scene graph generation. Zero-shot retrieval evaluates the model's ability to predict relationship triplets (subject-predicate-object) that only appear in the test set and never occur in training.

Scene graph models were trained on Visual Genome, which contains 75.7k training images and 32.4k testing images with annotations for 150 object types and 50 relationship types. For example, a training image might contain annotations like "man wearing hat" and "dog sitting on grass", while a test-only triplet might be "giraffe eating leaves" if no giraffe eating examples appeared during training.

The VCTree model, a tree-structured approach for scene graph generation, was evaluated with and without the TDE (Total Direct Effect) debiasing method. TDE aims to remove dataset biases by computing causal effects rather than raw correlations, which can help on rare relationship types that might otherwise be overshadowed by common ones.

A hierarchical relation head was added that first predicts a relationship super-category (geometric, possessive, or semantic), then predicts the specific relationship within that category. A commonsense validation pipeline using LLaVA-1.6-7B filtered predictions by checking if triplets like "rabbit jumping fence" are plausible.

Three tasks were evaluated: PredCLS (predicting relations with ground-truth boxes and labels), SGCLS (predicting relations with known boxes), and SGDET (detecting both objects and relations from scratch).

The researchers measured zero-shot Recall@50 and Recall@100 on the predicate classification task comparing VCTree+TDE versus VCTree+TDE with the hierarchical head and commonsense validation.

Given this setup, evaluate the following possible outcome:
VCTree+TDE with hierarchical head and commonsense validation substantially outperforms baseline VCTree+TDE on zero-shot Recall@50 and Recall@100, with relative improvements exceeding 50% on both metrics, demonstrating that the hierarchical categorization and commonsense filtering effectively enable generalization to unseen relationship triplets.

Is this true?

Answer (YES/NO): NO